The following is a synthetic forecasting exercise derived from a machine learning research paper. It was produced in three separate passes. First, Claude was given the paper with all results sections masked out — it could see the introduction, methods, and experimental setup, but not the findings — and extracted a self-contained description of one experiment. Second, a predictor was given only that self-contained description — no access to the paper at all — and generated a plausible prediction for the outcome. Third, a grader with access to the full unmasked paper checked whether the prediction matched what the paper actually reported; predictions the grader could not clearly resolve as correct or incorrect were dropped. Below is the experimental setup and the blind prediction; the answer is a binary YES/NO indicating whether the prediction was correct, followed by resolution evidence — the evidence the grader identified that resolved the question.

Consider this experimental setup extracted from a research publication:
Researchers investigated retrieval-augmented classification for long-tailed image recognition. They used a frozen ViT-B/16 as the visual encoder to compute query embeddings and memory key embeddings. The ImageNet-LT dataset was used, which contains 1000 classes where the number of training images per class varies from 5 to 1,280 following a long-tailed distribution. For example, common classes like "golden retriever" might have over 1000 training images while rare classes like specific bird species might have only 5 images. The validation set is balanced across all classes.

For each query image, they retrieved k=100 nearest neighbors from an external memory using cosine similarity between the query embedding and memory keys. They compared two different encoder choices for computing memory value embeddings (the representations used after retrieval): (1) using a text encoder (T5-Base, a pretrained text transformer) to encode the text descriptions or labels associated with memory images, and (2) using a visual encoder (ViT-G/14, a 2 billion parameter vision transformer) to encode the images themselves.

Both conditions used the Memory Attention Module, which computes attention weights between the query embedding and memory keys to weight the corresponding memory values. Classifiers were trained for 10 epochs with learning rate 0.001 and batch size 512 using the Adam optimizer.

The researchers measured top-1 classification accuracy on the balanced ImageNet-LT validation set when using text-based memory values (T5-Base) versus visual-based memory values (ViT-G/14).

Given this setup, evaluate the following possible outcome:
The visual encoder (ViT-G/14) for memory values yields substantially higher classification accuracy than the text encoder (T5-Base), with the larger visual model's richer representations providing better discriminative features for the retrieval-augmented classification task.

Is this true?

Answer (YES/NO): NO